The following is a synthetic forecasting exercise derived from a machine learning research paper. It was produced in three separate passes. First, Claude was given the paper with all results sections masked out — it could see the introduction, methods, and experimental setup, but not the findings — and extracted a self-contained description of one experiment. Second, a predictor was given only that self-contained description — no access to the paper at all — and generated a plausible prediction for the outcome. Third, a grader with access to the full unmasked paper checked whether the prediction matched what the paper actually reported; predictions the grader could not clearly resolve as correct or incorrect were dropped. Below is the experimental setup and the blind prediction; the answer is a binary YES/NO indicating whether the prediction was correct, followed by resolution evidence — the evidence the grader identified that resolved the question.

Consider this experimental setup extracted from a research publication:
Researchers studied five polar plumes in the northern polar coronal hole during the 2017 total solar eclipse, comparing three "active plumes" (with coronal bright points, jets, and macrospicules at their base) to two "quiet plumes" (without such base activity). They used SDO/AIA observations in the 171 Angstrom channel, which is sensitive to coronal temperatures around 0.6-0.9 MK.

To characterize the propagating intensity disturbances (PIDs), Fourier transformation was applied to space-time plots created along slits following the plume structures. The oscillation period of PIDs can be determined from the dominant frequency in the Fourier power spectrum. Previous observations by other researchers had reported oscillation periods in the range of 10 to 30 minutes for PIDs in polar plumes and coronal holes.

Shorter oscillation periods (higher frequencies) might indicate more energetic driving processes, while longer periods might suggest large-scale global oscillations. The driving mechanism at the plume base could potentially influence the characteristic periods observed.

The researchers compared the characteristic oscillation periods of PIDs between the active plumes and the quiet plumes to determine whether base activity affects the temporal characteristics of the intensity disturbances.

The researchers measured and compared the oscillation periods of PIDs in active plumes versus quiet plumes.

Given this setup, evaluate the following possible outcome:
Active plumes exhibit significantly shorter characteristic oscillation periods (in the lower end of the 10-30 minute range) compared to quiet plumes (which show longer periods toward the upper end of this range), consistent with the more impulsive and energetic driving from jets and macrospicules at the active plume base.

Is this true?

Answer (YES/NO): NO